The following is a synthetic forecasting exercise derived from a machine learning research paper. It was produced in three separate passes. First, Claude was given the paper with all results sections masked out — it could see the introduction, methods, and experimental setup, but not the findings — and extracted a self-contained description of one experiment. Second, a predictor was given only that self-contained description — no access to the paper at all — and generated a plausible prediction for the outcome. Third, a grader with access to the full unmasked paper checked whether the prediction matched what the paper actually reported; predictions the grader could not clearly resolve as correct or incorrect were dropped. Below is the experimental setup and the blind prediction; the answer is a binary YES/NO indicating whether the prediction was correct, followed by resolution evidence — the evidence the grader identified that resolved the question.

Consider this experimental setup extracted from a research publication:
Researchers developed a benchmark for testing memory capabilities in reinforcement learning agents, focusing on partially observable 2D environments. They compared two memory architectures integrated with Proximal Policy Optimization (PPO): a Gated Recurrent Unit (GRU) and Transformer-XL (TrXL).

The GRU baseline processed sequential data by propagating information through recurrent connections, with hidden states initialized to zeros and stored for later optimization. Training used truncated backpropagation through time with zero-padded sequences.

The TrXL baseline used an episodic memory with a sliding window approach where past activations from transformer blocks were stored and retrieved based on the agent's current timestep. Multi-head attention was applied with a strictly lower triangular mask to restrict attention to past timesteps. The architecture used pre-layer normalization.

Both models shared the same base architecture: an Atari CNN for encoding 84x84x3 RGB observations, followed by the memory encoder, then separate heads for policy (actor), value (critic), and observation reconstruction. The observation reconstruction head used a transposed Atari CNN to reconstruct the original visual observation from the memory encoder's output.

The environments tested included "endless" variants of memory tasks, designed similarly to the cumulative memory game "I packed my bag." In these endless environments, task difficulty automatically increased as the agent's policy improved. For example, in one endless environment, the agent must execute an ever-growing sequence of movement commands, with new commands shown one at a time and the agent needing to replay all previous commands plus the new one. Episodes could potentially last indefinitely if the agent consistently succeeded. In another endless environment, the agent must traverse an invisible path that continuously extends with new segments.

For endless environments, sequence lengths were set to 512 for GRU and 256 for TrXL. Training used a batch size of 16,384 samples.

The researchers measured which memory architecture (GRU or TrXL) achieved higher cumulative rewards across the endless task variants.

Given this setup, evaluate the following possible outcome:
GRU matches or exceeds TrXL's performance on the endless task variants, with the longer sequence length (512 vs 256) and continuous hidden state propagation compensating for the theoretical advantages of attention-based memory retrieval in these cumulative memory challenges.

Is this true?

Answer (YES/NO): YES